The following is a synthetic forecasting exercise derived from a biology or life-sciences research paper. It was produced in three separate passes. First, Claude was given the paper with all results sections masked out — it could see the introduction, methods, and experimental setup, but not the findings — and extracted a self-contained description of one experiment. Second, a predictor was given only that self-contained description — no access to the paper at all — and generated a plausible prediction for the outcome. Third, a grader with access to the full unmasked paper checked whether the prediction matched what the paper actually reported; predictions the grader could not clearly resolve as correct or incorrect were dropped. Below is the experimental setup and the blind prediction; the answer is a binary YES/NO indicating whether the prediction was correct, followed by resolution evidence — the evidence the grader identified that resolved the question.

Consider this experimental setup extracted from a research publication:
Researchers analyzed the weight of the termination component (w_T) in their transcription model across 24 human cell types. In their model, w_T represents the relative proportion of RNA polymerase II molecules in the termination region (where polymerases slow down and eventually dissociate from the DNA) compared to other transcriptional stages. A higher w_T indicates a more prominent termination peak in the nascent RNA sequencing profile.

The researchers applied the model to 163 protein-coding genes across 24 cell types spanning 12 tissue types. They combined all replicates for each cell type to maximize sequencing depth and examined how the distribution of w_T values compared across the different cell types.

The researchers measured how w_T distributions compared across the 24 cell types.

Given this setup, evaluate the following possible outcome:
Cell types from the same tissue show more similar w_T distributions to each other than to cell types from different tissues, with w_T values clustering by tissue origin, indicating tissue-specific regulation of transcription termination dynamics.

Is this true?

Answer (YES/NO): NO